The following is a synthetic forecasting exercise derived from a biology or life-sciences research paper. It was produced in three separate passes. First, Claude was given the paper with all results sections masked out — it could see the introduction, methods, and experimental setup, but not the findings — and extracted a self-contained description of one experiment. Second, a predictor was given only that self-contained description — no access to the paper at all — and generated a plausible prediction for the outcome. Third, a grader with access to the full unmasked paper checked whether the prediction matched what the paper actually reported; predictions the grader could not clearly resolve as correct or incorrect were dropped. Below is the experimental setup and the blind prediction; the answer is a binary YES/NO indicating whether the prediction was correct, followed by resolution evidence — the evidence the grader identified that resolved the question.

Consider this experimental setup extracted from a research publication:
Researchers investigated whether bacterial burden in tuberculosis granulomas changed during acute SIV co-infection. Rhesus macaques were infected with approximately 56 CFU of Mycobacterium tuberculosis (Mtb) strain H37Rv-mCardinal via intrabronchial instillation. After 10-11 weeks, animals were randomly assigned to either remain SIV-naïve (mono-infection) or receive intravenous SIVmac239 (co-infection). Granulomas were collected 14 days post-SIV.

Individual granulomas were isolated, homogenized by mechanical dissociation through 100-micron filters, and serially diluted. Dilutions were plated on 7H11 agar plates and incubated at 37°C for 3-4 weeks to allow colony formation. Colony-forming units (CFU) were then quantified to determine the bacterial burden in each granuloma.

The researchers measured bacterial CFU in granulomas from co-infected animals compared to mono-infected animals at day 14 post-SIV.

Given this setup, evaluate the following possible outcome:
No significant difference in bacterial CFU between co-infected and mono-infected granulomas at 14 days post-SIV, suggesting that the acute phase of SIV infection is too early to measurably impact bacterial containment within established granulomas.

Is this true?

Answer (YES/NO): NO